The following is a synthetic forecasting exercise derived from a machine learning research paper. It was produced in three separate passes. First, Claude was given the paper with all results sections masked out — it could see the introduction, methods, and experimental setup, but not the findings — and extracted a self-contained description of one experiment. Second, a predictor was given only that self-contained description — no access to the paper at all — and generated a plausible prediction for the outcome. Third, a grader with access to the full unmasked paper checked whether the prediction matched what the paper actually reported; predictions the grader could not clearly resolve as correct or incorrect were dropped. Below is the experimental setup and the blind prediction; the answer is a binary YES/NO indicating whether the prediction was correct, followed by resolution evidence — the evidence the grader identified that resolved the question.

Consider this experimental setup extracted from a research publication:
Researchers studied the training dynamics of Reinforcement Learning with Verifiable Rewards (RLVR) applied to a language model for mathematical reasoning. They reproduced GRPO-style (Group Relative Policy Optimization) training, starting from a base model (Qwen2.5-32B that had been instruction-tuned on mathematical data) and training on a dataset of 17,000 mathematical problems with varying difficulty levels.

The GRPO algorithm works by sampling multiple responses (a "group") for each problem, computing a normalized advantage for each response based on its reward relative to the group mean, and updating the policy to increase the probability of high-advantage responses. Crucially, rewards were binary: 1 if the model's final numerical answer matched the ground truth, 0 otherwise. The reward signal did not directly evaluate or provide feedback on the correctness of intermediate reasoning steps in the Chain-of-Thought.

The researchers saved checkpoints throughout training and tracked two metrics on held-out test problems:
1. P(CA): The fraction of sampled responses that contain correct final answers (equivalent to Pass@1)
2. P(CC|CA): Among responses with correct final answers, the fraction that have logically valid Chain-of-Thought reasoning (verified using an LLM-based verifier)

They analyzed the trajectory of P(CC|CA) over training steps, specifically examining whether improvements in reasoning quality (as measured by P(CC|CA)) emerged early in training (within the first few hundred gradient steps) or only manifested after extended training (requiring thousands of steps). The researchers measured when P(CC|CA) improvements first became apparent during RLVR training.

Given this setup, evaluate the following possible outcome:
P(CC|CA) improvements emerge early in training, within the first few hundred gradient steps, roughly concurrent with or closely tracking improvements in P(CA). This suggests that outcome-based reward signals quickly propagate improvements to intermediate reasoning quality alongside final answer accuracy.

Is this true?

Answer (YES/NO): NO